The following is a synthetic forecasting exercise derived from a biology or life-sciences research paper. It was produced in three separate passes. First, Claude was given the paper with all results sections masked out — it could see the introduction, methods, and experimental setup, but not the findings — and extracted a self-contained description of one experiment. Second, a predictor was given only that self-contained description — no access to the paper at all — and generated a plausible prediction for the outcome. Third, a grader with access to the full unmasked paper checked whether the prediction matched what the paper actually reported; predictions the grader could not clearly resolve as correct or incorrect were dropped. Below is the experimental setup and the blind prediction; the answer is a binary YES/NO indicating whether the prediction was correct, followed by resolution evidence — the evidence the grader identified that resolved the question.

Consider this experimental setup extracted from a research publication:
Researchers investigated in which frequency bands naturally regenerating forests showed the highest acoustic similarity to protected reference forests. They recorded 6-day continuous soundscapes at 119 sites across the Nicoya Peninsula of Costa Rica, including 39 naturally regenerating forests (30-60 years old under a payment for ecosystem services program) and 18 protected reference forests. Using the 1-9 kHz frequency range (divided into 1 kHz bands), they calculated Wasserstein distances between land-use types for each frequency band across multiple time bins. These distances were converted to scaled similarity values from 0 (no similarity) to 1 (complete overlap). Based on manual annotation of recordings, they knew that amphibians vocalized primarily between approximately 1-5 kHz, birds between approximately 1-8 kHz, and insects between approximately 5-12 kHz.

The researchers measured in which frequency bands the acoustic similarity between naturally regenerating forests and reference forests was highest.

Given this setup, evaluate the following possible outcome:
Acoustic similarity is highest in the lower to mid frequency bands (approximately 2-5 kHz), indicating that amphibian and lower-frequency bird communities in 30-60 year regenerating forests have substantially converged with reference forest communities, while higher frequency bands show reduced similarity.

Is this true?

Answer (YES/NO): NO